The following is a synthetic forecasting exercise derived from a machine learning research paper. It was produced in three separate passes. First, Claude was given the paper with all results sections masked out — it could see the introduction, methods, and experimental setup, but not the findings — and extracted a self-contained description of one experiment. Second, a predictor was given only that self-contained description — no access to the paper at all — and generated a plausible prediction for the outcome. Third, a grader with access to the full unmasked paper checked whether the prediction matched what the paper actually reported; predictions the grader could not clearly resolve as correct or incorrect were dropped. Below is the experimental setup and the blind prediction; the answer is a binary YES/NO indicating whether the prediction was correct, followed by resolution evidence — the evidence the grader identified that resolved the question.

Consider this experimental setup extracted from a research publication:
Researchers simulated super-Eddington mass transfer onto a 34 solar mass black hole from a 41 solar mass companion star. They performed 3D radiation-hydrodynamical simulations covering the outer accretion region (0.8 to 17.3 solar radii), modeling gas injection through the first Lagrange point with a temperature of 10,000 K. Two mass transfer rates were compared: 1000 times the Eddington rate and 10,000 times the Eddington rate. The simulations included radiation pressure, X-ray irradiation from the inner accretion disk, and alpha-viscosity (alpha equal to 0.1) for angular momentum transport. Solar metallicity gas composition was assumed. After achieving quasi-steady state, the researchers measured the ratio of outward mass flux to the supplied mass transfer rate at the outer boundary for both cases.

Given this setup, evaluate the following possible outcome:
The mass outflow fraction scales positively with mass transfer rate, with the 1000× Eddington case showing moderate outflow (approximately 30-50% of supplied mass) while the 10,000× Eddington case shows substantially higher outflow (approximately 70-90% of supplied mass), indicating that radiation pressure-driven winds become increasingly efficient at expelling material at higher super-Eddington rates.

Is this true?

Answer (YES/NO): NO